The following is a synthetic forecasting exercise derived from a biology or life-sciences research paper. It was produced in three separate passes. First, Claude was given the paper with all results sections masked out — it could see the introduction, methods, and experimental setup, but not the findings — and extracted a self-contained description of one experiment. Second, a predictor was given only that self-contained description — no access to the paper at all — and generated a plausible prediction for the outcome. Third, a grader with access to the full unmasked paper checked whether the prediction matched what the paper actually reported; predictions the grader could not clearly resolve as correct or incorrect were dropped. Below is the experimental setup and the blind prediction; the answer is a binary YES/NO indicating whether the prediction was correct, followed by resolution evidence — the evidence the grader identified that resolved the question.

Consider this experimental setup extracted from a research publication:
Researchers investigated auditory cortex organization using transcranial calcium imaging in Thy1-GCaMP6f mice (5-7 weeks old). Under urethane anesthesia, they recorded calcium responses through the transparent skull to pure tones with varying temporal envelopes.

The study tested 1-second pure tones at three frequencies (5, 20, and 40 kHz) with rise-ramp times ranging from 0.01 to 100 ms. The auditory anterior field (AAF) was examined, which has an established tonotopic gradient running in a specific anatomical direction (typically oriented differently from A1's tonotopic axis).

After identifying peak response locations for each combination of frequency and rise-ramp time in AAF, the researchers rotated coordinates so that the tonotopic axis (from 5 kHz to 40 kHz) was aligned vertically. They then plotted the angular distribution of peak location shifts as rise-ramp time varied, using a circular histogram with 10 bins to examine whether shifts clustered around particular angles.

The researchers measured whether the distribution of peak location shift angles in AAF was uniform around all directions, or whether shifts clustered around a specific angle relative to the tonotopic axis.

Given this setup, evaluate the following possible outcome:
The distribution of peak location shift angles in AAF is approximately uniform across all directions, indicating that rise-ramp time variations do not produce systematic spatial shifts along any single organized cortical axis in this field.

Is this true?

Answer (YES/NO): NO